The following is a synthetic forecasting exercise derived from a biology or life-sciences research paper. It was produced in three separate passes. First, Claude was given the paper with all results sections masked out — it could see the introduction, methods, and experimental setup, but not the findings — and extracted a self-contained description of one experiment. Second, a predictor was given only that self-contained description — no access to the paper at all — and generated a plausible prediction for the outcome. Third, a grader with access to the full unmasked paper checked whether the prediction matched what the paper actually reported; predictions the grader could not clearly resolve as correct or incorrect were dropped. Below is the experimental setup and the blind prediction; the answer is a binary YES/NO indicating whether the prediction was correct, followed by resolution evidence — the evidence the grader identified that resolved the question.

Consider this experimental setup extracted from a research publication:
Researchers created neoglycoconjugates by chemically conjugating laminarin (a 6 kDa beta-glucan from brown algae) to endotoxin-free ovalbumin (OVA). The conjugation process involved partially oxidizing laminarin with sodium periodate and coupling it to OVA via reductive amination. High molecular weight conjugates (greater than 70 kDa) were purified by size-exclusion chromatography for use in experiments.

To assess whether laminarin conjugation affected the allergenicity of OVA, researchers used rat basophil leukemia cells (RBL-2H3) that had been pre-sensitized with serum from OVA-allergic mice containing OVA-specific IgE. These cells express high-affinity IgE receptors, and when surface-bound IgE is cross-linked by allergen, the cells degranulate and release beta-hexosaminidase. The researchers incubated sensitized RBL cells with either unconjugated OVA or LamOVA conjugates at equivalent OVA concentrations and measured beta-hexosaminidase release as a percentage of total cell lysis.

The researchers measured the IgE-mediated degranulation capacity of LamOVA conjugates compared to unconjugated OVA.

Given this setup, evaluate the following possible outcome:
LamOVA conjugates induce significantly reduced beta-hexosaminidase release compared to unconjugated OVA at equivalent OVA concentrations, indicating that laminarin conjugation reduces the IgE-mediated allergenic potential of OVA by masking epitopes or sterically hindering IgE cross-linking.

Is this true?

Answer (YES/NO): YES